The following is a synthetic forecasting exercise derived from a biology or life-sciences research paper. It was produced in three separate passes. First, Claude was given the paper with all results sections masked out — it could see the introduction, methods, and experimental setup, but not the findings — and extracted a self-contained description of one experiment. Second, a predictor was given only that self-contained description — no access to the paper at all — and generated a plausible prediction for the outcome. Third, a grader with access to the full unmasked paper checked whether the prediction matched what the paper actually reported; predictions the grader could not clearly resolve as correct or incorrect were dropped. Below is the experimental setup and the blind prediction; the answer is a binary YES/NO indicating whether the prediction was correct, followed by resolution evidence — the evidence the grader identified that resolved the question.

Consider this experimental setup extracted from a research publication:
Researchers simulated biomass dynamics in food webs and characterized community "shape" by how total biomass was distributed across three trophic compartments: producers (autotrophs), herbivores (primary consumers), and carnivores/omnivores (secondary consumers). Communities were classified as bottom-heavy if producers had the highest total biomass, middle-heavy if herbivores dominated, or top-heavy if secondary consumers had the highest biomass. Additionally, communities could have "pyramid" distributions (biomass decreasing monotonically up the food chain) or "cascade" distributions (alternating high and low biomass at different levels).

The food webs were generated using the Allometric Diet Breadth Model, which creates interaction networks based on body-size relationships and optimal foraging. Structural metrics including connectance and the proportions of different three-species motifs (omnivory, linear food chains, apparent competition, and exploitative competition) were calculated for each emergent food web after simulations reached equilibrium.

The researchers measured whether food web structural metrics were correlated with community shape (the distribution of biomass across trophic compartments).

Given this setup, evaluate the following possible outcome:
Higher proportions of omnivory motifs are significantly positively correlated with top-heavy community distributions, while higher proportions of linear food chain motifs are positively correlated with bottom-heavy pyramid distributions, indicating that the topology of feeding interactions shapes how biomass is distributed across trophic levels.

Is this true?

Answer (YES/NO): NO